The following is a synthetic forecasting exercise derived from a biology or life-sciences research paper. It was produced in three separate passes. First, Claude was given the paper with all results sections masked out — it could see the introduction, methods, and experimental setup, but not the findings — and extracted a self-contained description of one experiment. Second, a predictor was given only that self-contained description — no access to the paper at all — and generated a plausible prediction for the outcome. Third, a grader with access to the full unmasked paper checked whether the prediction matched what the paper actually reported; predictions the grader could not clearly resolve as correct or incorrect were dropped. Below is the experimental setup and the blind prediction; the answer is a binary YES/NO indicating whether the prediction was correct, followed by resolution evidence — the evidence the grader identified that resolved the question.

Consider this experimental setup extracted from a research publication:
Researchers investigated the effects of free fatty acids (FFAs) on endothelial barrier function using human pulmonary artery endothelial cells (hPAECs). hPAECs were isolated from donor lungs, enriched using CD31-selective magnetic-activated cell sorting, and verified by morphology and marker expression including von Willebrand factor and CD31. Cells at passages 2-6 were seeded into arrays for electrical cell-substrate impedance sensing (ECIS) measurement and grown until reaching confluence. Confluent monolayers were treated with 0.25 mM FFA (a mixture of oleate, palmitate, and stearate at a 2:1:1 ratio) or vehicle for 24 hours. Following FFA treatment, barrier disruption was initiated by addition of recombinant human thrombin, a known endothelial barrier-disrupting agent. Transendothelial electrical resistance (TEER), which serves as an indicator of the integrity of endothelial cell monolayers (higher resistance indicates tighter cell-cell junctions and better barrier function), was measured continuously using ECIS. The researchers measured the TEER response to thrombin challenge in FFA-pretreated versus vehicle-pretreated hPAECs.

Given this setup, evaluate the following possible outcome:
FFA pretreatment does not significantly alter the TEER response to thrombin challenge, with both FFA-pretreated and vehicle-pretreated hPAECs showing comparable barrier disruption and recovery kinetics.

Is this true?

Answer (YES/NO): NO